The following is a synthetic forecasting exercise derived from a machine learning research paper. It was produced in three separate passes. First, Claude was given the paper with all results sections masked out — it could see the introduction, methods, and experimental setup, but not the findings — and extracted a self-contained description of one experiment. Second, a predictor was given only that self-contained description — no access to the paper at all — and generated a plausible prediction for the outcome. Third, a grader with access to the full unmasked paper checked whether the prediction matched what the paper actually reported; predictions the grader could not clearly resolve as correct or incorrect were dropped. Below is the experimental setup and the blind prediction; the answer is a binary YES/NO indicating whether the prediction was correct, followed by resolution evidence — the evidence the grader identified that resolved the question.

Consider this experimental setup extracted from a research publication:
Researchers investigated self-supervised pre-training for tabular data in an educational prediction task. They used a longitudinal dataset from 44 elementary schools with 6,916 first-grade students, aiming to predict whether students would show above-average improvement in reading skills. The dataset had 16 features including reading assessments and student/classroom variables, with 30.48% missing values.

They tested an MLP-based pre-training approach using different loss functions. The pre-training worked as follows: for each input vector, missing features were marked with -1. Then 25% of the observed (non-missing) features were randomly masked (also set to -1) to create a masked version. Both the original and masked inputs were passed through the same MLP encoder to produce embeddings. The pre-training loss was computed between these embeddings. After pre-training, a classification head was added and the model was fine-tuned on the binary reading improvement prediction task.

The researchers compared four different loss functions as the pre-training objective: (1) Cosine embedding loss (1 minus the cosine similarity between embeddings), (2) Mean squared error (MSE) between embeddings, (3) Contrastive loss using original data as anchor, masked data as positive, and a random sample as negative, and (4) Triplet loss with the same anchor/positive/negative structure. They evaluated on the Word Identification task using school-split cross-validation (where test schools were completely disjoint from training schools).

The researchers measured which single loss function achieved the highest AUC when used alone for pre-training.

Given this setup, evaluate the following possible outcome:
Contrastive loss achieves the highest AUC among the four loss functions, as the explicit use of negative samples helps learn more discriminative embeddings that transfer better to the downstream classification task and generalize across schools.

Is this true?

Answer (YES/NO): NO